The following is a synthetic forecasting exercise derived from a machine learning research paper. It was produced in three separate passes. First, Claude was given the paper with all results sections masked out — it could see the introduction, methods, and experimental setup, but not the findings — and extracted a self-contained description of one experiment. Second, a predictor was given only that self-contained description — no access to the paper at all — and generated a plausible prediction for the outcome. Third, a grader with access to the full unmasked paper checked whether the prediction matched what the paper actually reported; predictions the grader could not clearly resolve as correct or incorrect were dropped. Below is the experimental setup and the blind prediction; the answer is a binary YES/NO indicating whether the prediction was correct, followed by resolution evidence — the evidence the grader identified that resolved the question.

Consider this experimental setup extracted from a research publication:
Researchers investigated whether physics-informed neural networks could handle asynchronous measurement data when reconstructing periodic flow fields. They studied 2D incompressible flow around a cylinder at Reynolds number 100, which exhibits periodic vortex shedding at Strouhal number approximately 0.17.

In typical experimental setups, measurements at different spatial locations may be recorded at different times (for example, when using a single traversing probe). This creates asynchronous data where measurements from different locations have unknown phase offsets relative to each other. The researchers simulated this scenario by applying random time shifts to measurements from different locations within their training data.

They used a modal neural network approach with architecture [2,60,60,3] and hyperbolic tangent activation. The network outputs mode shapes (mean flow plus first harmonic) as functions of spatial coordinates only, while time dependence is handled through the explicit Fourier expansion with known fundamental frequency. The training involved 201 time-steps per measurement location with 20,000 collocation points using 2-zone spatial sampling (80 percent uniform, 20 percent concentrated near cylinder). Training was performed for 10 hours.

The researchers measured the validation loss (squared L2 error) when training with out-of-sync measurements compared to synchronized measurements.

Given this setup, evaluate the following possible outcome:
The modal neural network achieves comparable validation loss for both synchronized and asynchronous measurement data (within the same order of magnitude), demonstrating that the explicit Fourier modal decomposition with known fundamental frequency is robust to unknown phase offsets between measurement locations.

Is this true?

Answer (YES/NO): YES